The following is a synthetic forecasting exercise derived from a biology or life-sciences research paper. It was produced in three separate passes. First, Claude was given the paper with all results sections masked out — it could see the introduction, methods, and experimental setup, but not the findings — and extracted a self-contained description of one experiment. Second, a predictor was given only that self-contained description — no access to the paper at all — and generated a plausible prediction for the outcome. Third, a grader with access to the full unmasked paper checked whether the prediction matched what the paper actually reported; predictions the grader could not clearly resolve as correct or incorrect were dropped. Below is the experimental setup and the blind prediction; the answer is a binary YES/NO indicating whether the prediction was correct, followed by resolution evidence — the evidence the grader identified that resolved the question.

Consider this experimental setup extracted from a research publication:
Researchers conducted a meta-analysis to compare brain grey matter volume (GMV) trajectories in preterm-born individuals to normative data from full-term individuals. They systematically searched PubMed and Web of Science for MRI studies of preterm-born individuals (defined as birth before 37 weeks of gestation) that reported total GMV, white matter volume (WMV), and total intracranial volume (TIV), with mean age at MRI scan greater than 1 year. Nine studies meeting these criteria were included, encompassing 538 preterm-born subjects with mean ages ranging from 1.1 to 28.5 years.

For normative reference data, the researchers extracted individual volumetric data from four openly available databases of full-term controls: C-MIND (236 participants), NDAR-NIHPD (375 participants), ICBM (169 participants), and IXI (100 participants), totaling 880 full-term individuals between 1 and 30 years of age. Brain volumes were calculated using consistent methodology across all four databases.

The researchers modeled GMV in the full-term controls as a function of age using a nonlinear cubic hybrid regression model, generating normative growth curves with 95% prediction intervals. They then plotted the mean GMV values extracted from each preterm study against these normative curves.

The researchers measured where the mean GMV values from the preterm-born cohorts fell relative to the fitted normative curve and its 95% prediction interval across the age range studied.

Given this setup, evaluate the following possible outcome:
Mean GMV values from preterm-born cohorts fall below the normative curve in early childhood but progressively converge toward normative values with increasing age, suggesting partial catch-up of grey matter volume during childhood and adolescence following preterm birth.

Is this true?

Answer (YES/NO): NO